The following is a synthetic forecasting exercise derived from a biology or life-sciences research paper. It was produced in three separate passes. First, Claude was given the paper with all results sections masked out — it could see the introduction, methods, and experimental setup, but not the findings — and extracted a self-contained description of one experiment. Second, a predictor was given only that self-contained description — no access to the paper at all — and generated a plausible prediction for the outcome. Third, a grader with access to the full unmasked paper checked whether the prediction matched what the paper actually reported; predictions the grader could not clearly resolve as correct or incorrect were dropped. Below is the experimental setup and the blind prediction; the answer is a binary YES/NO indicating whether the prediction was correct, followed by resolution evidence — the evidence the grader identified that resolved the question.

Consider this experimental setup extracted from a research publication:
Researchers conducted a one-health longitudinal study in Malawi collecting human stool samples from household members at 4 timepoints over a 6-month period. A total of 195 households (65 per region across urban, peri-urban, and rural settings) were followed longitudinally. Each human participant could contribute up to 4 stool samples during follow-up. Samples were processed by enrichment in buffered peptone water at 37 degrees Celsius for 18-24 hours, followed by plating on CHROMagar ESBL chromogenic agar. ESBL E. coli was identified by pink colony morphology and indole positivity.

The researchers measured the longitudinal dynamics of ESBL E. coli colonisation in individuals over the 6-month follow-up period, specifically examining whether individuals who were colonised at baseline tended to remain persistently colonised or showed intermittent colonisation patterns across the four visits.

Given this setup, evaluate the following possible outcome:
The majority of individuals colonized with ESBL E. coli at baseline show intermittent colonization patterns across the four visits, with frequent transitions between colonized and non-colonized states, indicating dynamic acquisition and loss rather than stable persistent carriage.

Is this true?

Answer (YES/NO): YES